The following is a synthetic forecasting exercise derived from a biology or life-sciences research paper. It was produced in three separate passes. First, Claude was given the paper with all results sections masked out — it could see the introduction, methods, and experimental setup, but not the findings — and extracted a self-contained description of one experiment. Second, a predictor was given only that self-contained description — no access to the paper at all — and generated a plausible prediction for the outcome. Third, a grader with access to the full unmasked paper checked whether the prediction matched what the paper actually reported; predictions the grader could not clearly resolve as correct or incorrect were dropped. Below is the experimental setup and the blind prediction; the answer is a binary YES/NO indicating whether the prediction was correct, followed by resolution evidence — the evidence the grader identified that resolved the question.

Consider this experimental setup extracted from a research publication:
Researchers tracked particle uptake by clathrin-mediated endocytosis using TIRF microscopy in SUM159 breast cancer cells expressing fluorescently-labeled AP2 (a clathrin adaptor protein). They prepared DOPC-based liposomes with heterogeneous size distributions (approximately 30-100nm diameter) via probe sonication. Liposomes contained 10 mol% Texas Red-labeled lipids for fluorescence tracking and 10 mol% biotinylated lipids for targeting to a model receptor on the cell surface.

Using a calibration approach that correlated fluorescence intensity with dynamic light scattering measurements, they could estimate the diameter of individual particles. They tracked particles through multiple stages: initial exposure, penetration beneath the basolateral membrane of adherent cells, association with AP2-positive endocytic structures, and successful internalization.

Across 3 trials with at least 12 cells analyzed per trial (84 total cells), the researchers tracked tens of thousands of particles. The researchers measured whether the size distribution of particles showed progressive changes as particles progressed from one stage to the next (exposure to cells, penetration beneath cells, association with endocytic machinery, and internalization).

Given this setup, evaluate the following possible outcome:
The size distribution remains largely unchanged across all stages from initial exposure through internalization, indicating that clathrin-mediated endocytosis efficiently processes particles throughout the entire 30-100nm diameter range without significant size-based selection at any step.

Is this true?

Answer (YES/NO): NO